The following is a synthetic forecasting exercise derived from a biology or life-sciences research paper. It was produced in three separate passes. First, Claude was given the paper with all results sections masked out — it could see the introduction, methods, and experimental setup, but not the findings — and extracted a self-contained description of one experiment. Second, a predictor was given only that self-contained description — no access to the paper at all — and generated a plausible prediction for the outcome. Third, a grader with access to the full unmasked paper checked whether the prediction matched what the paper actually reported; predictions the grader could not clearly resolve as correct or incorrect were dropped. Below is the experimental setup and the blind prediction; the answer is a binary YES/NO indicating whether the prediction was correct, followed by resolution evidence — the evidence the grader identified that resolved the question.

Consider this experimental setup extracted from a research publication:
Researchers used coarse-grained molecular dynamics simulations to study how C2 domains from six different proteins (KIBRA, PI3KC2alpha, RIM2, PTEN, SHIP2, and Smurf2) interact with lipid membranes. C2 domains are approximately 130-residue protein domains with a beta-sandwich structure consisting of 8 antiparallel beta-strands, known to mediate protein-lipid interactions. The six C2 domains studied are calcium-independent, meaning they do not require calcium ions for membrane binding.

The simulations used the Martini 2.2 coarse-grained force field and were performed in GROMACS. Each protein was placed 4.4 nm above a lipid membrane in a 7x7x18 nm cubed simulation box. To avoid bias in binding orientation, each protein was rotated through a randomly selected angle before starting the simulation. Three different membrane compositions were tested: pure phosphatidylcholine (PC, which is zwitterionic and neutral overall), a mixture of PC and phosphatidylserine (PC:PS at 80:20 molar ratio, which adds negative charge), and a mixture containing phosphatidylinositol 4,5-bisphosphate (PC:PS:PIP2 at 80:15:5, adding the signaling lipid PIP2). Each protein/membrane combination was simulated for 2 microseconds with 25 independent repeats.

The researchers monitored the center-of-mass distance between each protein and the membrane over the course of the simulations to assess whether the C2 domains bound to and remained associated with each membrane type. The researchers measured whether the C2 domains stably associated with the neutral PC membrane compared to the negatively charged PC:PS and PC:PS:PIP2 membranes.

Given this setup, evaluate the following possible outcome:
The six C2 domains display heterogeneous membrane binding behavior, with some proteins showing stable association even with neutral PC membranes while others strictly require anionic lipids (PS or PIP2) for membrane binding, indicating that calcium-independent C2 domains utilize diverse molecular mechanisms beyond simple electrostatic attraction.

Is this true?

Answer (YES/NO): NO